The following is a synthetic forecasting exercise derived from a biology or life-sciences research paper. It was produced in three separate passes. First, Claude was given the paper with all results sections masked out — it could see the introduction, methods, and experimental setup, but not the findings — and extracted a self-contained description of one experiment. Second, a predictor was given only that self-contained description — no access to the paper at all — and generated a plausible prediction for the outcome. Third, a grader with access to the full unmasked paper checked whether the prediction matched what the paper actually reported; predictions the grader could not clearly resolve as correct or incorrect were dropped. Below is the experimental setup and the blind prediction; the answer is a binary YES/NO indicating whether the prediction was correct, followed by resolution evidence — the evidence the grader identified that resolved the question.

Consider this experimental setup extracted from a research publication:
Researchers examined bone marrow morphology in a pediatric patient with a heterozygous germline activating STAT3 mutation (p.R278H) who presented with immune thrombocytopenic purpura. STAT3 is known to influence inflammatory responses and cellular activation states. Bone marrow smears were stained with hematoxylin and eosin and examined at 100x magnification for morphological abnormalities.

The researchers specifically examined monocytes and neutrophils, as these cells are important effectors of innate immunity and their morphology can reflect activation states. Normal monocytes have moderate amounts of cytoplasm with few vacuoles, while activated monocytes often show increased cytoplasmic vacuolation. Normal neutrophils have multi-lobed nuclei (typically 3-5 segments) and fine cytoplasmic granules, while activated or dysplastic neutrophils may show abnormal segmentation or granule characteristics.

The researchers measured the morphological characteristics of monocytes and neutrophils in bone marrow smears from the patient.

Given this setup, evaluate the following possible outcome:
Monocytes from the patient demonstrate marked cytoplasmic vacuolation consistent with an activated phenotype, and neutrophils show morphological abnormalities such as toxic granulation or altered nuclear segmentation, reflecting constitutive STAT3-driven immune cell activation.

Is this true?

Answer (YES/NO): YES